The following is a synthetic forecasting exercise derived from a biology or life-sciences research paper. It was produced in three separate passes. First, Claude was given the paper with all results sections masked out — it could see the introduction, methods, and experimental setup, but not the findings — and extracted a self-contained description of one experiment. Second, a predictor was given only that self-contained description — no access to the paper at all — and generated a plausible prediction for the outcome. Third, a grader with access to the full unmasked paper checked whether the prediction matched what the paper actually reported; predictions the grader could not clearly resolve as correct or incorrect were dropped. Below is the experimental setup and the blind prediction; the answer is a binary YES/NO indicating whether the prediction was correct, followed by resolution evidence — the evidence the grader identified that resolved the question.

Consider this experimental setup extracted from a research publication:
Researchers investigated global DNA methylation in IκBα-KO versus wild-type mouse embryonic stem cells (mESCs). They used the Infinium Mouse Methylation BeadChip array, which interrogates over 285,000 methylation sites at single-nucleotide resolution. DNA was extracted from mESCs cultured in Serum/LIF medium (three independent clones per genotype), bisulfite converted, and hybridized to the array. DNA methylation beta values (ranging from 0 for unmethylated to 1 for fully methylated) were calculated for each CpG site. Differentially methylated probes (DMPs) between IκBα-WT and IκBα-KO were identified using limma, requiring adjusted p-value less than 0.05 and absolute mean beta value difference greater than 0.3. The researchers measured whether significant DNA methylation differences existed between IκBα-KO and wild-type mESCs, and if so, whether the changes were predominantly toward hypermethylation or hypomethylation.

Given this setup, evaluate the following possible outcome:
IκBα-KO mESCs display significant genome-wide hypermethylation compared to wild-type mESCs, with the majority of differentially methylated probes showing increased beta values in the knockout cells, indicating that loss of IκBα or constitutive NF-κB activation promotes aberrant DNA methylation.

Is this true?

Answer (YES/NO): NO